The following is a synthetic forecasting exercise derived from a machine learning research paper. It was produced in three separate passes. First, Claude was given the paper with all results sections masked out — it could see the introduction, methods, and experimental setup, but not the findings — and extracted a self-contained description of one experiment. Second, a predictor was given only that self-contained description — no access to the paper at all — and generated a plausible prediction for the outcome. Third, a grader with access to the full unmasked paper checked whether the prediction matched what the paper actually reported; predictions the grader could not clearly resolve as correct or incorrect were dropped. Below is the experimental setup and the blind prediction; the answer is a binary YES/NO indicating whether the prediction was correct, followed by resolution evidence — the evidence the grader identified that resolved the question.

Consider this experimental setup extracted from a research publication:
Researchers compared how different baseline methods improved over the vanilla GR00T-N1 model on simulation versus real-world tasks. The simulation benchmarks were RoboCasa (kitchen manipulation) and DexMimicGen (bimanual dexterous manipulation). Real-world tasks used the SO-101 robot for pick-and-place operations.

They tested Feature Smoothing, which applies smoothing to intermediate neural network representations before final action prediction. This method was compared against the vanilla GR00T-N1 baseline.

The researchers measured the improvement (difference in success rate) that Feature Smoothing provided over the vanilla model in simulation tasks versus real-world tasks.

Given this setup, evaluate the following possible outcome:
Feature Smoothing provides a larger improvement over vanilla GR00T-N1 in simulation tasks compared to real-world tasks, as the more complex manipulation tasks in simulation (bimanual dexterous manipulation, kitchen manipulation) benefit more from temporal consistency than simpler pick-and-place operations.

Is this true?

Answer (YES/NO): NO